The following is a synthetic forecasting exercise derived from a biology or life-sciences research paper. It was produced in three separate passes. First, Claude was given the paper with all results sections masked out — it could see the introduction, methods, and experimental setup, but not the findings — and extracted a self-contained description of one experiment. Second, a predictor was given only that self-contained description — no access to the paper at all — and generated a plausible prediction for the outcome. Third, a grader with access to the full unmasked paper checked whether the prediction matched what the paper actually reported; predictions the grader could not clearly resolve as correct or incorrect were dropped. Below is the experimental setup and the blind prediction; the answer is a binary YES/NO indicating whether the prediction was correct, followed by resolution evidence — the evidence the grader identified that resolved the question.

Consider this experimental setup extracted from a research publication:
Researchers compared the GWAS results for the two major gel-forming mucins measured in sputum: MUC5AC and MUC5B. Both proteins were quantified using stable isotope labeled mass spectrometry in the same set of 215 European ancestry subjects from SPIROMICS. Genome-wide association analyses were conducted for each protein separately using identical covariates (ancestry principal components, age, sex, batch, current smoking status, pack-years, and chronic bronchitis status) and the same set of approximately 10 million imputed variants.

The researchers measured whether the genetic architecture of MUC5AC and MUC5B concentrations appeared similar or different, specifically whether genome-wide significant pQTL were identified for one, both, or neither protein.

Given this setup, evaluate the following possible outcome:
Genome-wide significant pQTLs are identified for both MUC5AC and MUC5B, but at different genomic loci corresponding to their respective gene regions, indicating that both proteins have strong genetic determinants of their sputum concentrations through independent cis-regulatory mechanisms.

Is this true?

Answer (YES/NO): NO